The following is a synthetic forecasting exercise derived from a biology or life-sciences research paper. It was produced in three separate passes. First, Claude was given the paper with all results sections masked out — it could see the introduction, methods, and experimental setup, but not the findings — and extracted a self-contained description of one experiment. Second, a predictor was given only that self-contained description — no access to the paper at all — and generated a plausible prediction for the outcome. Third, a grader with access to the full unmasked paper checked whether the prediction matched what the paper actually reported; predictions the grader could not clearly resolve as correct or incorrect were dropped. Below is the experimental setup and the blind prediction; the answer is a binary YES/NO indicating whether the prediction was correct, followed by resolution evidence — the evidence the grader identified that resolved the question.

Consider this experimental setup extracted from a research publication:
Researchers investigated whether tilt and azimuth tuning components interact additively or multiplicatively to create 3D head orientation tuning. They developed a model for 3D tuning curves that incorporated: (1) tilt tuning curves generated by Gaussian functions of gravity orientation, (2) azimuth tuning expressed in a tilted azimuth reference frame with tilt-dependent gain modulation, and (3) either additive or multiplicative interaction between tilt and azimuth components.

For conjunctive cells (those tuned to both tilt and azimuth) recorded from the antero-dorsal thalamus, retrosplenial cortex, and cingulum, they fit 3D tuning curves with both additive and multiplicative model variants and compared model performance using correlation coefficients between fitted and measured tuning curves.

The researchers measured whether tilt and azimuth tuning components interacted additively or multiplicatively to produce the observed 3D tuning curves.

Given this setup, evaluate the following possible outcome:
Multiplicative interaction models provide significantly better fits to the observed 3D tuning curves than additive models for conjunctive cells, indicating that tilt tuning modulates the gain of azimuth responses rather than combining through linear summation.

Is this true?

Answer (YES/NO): YES